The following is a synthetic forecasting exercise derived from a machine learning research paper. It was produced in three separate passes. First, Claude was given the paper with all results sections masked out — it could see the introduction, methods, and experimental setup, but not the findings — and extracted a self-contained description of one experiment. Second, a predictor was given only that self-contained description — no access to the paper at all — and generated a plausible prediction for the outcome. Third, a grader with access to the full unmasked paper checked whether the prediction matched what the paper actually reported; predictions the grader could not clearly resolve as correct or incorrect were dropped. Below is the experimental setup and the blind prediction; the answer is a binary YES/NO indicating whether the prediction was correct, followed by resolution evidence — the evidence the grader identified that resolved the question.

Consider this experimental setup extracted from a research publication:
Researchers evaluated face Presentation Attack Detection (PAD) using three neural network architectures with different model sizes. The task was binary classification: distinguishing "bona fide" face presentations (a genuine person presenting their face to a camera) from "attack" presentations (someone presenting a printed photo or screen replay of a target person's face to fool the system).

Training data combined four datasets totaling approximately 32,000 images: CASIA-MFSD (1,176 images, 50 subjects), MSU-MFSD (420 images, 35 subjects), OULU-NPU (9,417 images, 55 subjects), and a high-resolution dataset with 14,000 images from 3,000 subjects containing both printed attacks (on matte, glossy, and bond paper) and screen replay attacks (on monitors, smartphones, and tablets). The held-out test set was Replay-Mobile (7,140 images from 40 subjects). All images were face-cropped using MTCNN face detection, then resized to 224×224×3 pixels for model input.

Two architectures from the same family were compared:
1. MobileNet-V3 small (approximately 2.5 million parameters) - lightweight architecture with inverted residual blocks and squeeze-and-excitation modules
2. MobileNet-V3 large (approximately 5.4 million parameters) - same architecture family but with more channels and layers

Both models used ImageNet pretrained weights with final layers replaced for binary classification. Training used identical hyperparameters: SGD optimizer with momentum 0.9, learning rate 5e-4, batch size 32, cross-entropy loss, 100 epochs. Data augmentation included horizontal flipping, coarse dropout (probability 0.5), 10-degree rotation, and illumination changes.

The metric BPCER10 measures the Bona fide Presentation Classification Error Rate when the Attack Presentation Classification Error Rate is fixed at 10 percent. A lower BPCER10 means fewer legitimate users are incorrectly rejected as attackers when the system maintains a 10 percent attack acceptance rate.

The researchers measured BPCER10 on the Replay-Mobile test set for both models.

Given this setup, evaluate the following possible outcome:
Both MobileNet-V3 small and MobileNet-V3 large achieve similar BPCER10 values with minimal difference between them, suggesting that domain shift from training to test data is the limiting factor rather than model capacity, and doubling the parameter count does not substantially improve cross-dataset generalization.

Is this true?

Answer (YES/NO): NO